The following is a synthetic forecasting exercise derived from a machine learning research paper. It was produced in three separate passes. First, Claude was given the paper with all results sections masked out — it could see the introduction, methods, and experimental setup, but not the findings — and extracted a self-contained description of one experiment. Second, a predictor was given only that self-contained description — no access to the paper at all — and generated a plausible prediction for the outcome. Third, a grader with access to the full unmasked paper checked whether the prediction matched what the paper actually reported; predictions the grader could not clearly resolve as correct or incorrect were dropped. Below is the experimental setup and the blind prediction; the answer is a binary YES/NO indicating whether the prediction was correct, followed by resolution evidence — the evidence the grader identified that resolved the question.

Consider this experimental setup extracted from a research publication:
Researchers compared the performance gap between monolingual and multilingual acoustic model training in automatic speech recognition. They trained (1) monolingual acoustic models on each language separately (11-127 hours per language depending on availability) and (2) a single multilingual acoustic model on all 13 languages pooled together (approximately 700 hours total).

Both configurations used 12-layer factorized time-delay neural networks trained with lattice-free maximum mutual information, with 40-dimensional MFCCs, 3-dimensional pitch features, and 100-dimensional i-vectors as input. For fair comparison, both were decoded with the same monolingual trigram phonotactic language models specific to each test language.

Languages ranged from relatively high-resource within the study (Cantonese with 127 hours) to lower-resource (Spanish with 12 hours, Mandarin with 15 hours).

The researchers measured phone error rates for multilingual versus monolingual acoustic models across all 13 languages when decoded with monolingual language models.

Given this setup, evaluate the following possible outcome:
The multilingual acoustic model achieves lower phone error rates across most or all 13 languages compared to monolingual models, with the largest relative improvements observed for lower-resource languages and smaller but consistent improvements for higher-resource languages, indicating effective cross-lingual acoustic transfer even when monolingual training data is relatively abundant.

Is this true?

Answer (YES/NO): NO